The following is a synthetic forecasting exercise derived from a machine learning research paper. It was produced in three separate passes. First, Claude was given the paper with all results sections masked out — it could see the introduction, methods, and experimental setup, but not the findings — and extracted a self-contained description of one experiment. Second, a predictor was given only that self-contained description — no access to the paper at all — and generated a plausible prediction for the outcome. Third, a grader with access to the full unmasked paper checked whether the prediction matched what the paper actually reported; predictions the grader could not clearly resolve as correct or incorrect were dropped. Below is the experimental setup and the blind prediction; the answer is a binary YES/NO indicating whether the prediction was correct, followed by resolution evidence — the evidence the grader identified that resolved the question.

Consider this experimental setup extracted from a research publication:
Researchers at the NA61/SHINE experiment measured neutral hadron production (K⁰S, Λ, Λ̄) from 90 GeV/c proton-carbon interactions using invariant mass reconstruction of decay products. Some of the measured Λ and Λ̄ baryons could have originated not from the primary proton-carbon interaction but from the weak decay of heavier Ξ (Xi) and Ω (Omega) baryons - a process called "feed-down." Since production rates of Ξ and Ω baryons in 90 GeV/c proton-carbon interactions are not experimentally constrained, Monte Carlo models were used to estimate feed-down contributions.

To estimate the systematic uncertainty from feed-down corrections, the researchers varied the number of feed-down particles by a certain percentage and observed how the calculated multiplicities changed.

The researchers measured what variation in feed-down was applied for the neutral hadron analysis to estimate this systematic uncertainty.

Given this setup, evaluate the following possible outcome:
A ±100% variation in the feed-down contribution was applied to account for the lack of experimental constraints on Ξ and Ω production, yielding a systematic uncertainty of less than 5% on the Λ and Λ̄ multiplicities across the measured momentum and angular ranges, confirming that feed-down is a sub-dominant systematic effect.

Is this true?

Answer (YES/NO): NO